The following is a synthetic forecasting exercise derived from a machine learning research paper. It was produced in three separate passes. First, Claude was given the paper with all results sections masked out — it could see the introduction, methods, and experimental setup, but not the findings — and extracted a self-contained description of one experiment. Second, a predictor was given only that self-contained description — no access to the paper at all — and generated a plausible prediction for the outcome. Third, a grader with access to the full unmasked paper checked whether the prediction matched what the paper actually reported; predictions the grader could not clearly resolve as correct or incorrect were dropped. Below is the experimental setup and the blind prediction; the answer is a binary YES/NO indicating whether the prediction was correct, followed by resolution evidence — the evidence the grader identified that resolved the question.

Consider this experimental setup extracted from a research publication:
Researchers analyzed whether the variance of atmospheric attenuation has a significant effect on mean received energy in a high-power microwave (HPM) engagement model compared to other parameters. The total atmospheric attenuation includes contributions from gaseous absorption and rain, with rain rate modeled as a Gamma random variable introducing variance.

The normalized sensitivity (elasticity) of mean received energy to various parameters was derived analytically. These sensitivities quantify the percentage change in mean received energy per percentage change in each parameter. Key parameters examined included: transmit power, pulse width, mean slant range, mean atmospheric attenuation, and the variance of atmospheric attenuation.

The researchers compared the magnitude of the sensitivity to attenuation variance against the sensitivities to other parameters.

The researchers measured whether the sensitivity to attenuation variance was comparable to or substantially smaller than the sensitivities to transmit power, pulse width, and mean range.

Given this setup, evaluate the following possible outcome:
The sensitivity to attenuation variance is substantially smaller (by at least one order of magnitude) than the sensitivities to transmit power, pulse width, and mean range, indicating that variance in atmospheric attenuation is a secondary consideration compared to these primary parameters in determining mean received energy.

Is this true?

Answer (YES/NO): YES